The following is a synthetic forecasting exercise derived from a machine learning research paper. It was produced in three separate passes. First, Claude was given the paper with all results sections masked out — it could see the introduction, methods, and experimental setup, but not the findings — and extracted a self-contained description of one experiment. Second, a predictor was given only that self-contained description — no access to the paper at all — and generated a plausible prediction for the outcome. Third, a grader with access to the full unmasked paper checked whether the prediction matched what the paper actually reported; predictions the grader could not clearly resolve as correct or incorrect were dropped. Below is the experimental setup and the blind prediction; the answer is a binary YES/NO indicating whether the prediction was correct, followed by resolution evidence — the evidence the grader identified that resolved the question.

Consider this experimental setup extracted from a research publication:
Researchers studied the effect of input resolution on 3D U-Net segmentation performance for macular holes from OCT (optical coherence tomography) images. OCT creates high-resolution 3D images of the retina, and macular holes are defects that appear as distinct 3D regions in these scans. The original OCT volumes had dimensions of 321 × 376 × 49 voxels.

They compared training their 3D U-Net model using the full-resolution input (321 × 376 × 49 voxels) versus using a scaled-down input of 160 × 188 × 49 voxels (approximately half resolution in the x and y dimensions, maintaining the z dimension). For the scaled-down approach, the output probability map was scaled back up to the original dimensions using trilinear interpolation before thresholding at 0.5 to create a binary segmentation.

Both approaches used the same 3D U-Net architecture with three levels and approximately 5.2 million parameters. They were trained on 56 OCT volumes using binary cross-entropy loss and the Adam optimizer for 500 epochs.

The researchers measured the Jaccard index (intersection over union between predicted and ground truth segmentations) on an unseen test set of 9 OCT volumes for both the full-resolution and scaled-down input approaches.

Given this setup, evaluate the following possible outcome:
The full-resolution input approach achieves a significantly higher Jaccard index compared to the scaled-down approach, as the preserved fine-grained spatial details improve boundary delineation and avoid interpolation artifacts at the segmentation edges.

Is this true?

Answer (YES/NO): NO